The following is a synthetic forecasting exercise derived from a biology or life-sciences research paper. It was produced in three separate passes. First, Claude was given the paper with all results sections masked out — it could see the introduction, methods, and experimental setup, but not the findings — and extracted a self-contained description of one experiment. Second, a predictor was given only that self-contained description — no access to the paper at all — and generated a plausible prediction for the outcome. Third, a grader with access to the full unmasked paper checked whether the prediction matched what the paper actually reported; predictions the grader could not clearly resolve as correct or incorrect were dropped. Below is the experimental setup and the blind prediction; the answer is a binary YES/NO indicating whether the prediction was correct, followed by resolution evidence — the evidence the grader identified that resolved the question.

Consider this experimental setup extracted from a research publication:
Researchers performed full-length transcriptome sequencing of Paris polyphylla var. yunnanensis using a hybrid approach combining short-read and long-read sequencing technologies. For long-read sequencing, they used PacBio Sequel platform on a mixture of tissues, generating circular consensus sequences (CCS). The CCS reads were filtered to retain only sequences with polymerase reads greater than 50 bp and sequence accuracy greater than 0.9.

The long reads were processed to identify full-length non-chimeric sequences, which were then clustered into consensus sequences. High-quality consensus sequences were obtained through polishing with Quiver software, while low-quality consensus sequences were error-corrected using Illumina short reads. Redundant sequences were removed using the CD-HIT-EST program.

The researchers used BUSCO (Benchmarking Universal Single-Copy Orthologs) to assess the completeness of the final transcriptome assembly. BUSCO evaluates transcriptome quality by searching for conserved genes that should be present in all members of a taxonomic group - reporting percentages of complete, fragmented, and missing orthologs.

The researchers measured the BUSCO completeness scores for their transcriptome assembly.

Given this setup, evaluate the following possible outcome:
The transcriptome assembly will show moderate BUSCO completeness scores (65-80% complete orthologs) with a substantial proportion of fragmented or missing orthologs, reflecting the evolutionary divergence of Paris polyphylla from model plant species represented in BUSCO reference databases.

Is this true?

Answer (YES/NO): YES